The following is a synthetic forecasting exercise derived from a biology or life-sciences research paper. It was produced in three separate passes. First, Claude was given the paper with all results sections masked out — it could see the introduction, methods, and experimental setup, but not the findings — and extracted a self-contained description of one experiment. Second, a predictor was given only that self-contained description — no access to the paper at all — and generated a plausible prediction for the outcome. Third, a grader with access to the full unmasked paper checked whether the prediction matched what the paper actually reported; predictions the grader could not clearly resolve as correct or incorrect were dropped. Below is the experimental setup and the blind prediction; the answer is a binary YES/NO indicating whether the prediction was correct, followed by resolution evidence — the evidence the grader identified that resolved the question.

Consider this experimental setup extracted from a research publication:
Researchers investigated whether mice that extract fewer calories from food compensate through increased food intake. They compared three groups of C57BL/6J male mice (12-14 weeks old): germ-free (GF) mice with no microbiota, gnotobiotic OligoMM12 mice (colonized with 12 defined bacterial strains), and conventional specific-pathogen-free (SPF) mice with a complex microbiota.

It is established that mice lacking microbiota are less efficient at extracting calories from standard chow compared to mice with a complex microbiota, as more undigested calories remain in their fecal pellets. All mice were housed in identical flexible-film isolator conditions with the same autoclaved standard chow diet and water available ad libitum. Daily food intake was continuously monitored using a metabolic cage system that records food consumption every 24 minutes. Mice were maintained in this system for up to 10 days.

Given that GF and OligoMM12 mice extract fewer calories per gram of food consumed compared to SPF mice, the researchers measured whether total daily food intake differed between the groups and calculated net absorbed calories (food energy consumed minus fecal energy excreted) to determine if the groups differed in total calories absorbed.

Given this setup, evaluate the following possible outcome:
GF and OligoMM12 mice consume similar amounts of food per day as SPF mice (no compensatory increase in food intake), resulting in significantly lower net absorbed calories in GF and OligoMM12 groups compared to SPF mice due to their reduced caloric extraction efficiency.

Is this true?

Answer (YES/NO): NO